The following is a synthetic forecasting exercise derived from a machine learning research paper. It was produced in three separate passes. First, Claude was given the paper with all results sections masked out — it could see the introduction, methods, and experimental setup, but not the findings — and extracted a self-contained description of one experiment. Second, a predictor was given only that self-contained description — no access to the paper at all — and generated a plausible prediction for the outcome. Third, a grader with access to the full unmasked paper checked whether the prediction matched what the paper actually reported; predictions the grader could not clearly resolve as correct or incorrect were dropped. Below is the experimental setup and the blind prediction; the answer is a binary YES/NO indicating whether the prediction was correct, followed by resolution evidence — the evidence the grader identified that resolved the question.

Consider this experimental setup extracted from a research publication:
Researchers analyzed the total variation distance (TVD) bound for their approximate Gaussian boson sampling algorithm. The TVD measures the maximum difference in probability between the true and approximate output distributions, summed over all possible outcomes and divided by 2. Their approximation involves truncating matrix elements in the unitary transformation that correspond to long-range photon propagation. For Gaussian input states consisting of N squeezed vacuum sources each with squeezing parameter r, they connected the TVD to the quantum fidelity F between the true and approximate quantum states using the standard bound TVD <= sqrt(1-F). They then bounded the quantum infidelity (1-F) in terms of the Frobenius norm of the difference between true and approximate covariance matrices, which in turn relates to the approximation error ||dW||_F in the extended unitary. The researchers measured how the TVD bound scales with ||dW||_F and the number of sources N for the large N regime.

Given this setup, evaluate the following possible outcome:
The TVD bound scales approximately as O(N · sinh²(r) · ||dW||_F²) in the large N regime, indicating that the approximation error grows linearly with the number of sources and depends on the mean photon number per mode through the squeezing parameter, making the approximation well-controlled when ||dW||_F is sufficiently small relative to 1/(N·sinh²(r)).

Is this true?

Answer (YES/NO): NO